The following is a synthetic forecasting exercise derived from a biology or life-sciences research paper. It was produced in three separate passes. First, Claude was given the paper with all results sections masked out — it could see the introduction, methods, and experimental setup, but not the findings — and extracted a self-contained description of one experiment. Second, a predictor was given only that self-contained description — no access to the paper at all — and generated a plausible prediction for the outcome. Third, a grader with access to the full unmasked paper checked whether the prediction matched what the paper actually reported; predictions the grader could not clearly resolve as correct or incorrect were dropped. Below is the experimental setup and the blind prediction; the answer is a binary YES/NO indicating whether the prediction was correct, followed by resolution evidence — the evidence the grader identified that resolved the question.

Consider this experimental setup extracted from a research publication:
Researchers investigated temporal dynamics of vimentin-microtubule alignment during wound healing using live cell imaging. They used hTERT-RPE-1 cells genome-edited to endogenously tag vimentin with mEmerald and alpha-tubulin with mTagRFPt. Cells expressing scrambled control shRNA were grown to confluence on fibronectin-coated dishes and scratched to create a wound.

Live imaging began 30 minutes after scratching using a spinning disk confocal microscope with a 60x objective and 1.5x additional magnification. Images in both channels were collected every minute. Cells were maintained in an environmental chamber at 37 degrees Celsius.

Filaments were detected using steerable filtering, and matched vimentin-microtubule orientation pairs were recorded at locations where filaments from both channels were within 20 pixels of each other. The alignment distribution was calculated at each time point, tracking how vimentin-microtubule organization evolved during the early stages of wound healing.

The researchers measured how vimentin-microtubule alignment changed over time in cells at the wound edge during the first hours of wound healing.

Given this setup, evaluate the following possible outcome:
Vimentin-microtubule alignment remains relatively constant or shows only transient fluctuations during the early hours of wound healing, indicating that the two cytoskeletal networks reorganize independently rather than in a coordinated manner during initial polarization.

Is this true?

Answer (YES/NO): NO